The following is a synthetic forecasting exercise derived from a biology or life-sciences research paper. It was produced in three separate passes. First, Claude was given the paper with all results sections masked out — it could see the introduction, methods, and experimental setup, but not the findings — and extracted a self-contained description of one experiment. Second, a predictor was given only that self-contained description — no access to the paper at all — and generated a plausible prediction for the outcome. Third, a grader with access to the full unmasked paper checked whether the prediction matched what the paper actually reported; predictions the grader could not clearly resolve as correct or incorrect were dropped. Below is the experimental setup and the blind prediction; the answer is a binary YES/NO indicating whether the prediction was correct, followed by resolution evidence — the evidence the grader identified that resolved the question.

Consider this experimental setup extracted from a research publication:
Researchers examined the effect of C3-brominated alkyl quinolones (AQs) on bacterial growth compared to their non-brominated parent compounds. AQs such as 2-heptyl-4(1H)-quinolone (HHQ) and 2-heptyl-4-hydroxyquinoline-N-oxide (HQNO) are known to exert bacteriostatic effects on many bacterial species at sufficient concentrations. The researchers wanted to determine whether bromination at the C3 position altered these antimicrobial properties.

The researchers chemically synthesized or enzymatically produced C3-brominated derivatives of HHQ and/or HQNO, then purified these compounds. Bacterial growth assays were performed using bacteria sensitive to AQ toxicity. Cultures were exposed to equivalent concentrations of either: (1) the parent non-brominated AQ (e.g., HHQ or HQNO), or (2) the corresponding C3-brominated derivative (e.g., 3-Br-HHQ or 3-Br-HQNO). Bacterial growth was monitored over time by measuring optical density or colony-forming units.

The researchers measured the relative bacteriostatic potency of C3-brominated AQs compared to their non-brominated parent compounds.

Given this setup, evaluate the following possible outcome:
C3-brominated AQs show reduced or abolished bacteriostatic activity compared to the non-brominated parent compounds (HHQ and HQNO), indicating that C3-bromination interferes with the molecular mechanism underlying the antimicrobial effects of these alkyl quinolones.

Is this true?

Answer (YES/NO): YES